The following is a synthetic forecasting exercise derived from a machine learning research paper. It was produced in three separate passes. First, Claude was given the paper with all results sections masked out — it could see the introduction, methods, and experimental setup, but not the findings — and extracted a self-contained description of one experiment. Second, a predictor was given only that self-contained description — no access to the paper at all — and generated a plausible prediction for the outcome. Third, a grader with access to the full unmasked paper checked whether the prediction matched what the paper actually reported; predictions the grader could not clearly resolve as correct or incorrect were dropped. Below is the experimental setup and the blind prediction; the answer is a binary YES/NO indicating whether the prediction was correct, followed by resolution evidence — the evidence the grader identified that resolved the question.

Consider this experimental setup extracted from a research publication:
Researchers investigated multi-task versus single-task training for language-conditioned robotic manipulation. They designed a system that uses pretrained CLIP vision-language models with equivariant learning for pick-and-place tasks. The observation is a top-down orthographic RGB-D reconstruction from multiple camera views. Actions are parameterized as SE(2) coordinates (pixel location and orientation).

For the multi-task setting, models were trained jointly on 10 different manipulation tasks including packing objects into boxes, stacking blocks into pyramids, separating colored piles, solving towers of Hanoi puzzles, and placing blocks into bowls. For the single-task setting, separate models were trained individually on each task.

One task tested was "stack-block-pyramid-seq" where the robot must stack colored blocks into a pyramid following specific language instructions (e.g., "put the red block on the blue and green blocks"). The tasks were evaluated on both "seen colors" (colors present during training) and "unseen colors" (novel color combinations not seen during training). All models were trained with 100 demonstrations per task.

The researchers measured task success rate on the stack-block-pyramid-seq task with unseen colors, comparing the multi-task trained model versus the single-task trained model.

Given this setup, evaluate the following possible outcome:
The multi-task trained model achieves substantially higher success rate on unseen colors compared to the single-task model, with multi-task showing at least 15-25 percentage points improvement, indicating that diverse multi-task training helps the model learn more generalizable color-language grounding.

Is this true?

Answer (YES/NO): NO